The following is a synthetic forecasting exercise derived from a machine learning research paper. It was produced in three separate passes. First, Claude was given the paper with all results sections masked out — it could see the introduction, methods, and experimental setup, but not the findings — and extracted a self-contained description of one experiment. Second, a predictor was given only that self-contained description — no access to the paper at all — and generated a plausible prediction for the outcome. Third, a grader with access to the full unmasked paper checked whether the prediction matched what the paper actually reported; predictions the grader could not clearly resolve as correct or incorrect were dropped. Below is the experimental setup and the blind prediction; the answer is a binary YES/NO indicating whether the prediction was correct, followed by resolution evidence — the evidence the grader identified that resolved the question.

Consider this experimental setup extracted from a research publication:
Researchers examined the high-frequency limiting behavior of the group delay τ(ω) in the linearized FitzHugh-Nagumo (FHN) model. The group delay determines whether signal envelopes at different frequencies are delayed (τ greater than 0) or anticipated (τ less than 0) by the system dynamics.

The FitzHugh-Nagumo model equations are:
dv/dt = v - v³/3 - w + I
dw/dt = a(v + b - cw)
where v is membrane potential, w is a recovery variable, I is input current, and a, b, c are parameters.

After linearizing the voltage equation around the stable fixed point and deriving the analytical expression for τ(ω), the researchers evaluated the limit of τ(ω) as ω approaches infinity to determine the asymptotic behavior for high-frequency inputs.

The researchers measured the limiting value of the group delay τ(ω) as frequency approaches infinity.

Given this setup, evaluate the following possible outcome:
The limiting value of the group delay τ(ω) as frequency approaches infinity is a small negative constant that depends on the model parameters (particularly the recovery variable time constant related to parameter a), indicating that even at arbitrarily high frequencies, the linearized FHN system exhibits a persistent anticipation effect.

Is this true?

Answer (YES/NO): NO